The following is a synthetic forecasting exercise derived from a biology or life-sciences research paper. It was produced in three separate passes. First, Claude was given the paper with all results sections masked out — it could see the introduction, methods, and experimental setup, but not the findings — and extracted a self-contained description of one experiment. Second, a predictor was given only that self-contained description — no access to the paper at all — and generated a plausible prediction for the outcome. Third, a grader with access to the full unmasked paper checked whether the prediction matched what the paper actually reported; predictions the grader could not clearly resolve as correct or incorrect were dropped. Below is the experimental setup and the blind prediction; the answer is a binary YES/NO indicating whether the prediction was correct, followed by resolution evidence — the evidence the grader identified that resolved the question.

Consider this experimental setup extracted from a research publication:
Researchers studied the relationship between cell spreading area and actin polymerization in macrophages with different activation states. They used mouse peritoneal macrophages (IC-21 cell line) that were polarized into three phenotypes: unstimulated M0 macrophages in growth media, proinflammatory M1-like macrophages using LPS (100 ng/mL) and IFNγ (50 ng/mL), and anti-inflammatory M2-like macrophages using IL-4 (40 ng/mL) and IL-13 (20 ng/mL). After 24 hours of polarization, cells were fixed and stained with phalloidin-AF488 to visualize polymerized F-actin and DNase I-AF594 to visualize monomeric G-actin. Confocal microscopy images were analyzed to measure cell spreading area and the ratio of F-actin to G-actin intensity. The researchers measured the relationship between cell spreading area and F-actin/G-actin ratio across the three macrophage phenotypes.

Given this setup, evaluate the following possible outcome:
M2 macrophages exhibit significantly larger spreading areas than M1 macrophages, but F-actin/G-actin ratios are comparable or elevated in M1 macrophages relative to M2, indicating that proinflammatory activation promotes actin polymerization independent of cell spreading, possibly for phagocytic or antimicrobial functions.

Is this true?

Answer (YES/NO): NO